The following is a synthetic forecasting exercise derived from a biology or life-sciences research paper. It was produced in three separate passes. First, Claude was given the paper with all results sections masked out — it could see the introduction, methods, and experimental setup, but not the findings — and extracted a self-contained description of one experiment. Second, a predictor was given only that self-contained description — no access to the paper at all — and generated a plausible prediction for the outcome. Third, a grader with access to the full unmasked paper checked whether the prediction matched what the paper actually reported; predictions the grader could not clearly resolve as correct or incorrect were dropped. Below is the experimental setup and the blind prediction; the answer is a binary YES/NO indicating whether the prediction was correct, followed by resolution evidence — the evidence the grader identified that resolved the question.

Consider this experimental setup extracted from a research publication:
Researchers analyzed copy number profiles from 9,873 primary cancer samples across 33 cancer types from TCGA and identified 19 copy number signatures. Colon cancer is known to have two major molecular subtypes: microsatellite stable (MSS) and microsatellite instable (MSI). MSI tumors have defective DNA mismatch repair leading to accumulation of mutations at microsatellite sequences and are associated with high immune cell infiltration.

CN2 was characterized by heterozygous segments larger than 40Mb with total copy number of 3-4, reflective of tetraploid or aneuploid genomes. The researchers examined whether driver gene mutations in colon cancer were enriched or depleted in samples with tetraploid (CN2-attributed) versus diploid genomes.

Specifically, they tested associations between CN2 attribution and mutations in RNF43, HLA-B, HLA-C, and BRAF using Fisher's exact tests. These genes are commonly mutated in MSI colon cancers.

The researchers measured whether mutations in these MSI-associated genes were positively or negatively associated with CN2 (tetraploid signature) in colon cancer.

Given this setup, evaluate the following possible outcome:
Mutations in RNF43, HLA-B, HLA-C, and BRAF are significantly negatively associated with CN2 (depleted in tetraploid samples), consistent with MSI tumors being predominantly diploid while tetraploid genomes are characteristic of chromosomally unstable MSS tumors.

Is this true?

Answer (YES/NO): YES